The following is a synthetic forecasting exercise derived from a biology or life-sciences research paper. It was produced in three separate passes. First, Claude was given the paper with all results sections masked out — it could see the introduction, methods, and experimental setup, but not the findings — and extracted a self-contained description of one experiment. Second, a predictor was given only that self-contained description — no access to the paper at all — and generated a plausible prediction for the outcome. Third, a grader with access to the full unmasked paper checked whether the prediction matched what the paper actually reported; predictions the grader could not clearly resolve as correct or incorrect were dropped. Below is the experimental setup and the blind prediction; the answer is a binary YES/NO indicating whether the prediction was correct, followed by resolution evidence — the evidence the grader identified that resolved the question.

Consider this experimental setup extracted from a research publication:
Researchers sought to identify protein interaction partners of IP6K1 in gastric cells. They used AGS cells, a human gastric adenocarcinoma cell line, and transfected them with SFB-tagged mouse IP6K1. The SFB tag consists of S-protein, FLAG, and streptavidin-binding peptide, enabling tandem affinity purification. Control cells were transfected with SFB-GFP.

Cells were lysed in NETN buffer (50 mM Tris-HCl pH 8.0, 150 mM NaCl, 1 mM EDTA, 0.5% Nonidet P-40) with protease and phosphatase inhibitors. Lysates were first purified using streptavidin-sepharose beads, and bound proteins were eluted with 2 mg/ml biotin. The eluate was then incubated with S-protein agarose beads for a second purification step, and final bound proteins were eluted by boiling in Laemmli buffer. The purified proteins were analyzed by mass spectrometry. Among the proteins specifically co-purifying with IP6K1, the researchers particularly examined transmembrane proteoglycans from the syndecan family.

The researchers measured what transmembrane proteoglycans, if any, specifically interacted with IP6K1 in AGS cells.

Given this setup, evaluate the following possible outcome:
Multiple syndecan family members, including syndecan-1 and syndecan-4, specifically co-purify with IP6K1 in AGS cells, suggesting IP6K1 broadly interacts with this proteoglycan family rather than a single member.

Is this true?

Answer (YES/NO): NO